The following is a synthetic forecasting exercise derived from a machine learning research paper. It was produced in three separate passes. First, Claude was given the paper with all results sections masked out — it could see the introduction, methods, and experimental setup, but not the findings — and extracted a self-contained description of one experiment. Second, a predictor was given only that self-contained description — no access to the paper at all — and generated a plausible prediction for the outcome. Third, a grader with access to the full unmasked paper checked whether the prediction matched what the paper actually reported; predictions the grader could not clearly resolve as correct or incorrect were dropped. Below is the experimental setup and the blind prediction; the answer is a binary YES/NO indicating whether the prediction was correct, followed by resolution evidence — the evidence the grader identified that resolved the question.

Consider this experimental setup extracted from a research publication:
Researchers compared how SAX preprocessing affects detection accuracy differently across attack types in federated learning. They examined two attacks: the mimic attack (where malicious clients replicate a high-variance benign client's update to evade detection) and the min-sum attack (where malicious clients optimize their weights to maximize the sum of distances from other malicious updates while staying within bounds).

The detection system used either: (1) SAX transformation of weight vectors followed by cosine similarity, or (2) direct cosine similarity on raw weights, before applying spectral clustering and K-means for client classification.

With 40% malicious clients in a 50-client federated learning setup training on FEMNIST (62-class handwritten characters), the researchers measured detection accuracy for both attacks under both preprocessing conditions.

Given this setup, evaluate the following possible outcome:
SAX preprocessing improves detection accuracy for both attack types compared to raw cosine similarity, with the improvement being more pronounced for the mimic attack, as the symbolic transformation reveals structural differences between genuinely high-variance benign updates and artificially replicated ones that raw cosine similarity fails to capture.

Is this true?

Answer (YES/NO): NO